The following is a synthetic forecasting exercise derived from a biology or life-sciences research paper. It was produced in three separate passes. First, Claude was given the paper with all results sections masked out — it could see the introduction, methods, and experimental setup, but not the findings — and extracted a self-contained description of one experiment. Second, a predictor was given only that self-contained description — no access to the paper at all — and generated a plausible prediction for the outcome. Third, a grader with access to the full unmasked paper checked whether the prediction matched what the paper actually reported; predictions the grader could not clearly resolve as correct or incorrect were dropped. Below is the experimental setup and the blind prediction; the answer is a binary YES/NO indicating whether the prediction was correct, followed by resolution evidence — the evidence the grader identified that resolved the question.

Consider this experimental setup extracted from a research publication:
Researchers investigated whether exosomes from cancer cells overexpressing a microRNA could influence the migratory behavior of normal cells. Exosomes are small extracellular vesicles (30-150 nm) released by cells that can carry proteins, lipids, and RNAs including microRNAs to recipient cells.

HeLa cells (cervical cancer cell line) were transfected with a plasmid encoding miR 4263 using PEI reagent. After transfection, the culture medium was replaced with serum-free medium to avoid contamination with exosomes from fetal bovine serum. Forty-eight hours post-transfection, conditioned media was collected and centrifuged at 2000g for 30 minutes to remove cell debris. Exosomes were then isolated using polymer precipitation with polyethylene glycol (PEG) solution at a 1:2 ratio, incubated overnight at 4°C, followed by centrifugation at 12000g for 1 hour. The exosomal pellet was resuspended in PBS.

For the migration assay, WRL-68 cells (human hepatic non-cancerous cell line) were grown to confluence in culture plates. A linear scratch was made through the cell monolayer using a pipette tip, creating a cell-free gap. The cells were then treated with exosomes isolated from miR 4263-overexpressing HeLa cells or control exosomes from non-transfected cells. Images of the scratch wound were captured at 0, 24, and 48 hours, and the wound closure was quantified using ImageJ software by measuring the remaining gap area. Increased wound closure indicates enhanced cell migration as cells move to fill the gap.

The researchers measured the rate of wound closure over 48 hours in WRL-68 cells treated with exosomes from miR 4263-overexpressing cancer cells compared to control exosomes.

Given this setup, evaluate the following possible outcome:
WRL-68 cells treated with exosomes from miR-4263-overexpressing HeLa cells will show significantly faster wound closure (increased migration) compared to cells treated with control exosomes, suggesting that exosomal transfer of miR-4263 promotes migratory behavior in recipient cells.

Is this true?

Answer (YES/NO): YES